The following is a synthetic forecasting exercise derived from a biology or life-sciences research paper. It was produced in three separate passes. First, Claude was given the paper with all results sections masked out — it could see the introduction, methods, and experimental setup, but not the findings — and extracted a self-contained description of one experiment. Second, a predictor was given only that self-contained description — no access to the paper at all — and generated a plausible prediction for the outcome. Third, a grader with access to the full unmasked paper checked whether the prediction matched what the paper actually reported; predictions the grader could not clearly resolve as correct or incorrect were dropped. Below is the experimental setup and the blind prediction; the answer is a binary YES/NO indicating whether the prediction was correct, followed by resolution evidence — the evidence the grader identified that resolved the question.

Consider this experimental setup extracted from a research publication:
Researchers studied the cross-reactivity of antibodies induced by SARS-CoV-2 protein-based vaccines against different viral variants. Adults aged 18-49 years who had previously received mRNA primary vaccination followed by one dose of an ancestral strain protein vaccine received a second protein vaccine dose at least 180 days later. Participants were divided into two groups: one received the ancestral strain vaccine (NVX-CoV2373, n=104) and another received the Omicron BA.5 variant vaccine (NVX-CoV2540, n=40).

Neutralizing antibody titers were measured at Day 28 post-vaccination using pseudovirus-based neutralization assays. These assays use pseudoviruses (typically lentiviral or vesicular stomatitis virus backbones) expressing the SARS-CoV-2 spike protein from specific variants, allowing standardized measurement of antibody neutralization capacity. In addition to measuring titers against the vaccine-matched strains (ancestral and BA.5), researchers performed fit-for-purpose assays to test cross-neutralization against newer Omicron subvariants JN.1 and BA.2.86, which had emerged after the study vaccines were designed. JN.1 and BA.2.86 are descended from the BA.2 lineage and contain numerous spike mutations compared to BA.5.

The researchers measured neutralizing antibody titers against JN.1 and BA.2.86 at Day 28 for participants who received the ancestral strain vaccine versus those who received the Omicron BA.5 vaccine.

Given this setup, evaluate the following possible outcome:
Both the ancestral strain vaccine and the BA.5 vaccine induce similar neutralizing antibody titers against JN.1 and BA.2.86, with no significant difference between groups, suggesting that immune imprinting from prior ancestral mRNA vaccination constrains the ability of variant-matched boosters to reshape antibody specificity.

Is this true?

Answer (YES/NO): NO